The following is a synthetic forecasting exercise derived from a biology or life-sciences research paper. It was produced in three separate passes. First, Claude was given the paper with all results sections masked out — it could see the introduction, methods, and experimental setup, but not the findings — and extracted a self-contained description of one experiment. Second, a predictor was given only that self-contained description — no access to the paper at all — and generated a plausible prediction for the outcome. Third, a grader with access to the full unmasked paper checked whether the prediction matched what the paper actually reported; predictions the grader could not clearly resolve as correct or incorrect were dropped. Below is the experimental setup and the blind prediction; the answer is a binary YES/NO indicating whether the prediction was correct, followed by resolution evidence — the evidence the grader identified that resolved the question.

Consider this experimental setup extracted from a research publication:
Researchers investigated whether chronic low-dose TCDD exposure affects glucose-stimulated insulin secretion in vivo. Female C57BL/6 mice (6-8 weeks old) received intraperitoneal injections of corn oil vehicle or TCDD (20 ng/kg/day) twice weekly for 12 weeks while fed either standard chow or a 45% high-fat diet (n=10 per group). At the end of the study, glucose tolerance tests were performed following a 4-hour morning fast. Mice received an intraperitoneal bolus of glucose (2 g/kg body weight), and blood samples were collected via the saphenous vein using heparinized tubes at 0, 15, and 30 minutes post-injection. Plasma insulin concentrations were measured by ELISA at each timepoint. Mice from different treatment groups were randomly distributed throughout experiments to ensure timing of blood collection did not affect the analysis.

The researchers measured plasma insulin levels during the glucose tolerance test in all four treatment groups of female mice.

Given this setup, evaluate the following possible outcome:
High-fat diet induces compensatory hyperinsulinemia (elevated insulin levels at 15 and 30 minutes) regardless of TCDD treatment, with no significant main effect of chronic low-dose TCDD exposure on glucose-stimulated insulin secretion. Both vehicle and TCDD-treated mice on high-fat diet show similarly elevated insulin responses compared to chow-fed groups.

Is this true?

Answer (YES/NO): NO